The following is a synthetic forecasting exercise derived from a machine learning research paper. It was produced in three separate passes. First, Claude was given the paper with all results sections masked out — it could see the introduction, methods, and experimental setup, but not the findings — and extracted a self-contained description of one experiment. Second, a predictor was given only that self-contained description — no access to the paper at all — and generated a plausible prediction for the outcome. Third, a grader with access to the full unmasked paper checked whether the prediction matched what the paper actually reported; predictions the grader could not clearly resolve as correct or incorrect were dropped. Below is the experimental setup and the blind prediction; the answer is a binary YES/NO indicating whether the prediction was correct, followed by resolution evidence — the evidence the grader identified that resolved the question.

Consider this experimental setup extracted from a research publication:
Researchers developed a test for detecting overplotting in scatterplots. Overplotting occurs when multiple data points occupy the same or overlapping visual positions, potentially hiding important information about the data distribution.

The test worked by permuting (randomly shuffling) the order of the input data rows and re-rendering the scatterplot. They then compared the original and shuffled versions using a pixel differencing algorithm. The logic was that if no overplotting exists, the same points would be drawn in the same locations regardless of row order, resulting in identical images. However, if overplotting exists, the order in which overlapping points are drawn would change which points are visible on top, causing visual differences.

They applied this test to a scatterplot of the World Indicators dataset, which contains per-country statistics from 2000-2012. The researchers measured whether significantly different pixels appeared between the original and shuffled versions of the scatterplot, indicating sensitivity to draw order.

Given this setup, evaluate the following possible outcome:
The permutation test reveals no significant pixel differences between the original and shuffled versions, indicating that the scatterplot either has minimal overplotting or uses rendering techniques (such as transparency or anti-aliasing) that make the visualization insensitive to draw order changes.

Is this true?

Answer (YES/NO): NO